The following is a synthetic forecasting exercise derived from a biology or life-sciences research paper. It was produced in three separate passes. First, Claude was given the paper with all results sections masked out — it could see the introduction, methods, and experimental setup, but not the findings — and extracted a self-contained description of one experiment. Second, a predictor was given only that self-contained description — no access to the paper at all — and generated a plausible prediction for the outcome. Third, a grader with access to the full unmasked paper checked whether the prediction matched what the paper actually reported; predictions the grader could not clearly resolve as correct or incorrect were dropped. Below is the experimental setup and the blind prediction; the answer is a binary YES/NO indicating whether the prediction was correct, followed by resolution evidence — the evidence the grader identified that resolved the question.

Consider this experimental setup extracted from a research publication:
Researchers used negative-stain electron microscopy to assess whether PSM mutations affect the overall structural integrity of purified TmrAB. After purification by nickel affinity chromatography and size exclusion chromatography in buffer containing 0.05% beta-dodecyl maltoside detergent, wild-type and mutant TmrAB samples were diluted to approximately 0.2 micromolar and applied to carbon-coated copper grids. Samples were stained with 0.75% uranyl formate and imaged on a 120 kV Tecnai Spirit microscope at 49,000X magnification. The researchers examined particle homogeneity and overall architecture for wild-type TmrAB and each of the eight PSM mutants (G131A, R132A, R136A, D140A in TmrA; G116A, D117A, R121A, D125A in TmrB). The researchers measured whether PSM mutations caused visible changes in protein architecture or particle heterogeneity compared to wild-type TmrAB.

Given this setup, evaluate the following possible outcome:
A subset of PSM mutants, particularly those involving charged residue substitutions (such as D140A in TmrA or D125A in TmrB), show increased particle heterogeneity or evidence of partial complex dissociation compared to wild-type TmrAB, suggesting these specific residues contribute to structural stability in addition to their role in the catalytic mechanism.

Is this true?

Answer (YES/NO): NO